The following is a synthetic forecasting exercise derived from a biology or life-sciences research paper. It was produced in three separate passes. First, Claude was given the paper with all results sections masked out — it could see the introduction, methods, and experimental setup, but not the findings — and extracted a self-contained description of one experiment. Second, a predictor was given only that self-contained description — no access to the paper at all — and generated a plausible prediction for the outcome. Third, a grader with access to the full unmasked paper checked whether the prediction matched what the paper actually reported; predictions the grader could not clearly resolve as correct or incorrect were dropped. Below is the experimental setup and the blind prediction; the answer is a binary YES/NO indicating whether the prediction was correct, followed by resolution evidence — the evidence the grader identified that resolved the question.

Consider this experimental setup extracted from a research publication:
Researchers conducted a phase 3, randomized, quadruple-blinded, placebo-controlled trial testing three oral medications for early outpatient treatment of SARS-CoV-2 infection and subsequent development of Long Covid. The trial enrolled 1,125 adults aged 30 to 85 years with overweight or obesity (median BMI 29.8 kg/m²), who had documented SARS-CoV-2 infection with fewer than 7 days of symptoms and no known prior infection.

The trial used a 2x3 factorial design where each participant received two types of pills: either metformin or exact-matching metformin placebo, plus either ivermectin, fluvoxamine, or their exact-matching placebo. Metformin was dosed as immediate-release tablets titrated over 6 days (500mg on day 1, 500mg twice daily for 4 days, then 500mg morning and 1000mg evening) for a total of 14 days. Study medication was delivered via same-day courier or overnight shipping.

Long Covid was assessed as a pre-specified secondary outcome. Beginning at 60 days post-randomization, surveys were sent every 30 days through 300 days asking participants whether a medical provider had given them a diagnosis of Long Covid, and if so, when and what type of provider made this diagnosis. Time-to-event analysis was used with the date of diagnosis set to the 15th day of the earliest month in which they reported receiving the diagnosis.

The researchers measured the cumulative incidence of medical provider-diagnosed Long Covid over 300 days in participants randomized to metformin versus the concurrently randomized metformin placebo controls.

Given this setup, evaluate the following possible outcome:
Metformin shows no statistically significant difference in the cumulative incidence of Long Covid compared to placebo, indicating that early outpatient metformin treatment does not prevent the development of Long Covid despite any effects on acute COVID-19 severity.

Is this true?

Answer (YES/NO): NO